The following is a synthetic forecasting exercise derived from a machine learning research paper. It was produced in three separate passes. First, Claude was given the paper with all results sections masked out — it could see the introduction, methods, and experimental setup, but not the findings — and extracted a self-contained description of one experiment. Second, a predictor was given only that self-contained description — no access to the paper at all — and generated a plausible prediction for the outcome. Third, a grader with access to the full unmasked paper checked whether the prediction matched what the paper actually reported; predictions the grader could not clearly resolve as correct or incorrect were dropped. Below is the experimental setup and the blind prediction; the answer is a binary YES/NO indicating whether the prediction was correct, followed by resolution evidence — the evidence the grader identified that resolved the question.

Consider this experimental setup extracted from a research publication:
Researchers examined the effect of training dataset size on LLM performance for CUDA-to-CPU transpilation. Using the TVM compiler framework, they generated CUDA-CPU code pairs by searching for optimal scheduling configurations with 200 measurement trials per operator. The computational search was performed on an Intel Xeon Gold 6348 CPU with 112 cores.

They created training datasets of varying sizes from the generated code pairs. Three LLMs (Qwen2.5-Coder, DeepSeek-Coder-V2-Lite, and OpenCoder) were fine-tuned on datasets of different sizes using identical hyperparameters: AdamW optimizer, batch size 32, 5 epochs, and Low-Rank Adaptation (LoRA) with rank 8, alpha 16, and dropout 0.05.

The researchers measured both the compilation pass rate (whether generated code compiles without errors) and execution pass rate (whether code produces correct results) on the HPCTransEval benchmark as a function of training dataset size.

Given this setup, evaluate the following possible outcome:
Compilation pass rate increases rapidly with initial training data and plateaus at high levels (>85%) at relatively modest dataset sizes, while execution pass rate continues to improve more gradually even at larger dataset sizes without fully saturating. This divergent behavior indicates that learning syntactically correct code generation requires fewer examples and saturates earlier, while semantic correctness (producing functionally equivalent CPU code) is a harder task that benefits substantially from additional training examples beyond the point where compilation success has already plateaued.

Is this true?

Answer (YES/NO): NO